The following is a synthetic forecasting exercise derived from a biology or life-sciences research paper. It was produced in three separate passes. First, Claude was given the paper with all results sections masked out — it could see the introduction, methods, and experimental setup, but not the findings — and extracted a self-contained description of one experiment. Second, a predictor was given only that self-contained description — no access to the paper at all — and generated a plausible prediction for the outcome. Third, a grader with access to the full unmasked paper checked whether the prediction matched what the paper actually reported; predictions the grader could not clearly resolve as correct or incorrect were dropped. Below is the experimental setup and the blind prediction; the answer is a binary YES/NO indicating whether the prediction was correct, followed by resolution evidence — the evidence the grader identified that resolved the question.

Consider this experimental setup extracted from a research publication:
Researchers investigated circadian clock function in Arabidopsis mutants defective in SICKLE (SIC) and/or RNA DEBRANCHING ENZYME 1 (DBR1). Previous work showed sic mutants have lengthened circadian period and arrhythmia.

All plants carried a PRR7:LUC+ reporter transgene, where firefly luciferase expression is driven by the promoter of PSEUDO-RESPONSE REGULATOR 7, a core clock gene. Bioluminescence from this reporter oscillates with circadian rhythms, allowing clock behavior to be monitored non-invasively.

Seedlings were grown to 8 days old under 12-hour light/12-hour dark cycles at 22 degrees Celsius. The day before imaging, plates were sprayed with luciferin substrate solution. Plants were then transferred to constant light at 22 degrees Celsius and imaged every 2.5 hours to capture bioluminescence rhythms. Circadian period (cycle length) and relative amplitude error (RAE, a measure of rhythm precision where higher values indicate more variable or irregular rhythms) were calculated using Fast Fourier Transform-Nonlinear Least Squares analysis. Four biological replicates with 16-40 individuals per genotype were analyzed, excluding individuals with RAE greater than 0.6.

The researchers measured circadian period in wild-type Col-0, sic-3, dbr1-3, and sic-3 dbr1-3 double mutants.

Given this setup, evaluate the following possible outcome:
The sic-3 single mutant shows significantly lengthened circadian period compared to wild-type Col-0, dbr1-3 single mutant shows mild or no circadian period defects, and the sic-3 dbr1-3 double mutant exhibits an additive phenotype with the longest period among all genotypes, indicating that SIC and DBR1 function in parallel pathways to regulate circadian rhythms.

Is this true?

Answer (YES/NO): NO